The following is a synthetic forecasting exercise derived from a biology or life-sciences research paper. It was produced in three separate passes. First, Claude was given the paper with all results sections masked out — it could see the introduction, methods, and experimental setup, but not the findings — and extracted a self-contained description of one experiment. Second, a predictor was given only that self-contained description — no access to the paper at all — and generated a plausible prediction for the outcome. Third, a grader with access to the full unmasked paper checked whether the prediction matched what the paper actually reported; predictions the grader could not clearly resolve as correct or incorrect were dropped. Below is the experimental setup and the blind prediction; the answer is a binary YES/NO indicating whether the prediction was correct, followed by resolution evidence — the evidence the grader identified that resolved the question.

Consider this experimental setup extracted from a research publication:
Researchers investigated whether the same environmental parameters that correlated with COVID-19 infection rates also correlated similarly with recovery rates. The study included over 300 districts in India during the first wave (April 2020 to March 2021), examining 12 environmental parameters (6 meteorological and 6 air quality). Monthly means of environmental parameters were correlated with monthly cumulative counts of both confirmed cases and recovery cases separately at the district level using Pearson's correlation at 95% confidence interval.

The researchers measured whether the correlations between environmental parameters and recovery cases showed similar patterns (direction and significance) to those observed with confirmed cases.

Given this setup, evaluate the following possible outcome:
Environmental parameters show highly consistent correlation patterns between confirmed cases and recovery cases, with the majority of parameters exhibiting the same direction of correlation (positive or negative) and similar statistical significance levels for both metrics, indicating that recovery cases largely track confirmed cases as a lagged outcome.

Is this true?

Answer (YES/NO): NO